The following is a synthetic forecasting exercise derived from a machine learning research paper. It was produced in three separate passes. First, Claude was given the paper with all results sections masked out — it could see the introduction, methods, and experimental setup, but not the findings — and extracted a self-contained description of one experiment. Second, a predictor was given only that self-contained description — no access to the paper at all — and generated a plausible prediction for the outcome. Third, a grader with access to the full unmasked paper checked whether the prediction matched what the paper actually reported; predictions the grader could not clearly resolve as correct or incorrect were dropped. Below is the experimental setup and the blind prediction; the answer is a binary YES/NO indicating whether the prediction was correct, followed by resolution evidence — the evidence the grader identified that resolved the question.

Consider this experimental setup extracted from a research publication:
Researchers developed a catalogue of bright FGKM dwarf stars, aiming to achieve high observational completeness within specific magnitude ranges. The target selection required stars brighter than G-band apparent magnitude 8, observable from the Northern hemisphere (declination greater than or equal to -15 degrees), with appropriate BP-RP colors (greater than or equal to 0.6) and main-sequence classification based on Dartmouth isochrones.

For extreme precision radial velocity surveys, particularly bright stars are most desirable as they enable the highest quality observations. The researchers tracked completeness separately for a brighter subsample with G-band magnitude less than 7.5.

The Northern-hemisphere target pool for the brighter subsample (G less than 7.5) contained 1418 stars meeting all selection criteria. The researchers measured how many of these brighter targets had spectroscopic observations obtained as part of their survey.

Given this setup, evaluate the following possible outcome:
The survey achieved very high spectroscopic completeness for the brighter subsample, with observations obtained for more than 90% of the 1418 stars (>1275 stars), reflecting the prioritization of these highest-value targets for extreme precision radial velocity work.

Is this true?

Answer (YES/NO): NO